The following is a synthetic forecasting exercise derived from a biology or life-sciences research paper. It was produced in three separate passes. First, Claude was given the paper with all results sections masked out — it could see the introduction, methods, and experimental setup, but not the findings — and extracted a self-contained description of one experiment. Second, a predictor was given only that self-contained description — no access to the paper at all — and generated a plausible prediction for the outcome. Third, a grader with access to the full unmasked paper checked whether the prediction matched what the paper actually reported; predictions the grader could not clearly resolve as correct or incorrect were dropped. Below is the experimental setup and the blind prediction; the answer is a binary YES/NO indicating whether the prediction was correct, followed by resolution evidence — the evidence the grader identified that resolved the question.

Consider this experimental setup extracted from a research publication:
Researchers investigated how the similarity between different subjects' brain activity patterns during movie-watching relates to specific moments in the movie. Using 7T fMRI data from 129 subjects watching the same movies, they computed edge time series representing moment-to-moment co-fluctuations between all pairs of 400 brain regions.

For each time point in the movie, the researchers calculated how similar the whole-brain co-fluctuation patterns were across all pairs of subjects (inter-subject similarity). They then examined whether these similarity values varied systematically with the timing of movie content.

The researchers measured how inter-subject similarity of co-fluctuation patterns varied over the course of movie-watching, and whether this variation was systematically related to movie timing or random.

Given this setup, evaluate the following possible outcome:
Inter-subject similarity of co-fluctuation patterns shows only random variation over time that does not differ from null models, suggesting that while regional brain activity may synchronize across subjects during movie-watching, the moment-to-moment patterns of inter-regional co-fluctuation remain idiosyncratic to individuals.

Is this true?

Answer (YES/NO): NO